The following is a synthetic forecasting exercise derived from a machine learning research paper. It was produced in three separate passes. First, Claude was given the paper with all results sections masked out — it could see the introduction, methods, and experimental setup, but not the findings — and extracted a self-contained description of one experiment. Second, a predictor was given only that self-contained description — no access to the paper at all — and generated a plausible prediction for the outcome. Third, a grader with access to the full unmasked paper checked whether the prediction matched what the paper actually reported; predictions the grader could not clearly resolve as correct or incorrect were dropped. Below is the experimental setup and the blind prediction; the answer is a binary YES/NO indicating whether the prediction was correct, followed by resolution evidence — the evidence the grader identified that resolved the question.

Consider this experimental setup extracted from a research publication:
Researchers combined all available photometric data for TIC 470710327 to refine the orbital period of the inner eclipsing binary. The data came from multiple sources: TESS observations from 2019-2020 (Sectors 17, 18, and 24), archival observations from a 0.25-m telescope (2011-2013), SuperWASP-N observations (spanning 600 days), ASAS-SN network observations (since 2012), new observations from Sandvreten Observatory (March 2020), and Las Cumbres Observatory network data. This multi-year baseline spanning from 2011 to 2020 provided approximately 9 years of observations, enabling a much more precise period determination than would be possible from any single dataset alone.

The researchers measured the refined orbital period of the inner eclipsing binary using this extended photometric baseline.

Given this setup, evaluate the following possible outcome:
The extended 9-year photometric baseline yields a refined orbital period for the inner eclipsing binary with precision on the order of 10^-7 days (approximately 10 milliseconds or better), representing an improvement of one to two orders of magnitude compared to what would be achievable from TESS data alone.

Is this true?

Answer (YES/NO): NO